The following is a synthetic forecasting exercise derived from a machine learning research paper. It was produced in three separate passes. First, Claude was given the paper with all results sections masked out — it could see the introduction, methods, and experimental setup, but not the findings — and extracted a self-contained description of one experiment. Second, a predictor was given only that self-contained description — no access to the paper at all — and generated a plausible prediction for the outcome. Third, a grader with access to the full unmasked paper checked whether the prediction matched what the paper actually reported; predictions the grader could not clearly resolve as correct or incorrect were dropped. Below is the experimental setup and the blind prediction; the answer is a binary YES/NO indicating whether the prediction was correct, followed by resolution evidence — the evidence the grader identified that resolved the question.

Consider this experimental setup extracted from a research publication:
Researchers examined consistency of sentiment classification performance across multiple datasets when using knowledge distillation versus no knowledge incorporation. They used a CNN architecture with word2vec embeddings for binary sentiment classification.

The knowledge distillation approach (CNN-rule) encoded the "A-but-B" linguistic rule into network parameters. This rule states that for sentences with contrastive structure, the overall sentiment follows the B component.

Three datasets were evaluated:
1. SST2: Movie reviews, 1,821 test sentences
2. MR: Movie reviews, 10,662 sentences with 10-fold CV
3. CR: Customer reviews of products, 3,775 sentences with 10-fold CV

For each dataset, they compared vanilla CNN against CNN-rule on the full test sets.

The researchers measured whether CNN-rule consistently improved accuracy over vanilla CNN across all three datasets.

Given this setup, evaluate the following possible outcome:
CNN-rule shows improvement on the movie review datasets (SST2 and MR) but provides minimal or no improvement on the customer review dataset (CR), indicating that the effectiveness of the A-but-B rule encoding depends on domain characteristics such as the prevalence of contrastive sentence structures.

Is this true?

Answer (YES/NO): NO